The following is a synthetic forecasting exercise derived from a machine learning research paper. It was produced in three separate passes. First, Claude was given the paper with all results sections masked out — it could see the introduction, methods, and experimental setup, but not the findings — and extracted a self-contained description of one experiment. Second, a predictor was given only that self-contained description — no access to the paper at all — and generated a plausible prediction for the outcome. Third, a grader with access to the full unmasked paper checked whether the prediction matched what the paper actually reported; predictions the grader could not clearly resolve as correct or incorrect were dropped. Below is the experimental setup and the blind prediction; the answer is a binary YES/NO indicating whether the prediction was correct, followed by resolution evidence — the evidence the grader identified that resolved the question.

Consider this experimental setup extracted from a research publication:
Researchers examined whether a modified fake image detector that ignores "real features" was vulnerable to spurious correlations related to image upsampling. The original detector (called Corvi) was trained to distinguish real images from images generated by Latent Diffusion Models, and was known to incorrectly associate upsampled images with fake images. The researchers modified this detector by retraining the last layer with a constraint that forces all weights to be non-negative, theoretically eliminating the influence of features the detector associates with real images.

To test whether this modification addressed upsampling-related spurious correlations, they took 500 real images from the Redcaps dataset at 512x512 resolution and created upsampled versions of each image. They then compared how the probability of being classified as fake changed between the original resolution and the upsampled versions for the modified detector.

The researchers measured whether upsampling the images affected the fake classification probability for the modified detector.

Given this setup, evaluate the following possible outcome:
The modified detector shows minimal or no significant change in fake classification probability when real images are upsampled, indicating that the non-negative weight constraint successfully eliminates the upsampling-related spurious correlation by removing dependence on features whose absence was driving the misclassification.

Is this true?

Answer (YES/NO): NO